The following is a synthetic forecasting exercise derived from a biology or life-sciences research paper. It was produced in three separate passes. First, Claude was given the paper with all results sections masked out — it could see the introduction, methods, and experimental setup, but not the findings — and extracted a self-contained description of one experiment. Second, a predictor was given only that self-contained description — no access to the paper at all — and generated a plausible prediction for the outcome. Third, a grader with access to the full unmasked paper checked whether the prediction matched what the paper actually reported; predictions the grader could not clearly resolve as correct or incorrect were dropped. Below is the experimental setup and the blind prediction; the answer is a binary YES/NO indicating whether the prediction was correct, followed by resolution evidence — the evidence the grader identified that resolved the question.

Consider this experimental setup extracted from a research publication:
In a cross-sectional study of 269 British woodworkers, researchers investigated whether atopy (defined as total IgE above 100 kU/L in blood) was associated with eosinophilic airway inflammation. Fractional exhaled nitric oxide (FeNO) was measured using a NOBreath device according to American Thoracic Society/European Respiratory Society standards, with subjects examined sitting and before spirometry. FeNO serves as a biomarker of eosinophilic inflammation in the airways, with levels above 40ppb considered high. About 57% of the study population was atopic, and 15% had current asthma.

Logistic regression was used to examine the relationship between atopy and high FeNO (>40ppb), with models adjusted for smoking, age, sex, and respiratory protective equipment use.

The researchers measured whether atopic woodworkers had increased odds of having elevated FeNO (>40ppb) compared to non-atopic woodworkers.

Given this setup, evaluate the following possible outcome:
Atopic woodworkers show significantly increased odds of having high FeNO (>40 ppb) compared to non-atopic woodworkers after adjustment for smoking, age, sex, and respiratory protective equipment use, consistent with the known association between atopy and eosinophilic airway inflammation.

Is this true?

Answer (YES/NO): NO